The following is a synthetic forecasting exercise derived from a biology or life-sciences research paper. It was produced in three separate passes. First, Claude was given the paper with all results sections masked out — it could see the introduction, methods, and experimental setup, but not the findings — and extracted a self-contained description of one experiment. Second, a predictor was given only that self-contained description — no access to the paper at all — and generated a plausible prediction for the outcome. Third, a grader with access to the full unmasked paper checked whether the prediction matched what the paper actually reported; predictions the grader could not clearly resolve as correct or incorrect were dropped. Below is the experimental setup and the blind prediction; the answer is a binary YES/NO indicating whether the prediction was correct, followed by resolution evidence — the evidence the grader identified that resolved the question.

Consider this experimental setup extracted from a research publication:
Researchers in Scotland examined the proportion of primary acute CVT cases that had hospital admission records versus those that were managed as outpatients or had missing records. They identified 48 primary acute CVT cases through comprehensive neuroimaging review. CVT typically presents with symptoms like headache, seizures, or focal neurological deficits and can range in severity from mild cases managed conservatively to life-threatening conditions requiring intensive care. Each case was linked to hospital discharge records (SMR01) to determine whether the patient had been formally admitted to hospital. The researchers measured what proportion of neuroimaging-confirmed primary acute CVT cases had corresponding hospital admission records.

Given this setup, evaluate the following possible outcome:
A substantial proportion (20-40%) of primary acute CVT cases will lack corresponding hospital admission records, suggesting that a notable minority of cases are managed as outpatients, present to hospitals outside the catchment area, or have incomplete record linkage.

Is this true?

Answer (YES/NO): NO